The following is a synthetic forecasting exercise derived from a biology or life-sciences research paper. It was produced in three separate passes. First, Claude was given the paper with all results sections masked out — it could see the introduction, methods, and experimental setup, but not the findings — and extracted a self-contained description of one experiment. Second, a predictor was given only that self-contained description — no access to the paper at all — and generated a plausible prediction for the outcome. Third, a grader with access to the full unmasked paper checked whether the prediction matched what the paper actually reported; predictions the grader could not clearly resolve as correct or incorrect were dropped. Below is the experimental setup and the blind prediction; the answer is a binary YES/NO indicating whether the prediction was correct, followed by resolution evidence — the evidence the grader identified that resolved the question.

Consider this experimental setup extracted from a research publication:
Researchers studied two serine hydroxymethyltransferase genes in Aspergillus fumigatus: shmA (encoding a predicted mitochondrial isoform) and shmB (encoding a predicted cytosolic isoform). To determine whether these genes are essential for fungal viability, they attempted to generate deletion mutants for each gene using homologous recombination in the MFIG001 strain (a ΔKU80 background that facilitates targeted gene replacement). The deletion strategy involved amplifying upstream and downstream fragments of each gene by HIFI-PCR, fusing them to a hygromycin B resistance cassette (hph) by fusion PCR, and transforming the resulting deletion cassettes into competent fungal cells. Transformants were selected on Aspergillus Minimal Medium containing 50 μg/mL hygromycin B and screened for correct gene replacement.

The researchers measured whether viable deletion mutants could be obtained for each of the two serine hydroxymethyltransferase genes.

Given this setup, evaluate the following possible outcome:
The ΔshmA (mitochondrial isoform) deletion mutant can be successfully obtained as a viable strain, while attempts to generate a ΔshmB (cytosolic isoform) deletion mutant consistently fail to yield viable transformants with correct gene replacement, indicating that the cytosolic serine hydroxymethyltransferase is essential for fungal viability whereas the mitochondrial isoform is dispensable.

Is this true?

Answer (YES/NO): YES